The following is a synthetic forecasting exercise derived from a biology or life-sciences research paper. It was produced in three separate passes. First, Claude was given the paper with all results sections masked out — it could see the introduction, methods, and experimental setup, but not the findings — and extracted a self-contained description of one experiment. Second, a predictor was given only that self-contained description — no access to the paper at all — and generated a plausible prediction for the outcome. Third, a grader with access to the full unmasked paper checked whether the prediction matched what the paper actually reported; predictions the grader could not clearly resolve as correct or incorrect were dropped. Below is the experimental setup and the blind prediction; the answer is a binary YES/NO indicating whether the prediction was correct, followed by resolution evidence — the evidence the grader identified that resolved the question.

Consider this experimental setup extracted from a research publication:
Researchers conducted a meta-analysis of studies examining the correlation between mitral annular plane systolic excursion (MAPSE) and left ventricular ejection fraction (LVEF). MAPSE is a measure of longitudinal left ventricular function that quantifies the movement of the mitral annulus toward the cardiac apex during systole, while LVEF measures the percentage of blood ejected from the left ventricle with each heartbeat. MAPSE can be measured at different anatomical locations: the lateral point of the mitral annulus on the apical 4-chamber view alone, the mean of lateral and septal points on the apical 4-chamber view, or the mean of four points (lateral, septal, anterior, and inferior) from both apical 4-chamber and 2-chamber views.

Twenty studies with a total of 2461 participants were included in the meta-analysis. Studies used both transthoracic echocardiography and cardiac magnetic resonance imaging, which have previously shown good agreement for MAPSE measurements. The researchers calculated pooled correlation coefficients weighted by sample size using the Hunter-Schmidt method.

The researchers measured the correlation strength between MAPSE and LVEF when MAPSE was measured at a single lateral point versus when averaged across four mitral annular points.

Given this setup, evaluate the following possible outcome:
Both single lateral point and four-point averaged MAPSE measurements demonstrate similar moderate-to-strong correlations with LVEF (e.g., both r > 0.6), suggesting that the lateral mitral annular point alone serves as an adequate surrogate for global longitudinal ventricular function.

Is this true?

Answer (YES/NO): NO